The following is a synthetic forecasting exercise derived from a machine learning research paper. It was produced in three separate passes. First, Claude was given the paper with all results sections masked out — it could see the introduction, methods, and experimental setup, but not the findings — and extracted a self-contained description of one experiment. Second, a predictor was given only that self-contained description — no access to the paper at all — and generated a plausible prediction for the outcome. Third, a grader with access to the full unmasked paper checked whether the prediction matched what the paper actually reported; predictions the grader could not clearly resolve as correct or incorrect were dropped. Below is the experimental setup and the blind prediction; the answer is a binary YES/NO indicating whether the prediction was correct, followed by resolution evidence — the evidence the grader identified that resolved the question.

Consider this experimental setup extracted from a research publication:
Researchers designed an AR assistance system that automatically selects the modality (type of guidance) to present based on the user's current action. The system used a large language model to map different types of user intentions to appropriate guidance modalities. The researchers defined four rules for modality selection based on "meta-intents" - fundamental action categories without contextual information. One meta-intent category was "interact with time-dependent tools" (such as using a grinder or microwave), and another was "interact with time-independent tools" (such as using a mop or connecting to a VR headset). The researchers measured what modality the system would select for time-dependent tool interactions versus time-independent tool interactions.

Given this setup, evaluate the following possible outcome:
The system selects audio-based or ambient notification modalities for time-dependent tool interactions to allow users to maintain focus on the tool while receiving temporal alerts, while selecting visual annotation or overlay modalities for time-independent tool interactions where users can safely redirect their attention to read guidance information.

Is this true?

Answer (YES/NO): NO